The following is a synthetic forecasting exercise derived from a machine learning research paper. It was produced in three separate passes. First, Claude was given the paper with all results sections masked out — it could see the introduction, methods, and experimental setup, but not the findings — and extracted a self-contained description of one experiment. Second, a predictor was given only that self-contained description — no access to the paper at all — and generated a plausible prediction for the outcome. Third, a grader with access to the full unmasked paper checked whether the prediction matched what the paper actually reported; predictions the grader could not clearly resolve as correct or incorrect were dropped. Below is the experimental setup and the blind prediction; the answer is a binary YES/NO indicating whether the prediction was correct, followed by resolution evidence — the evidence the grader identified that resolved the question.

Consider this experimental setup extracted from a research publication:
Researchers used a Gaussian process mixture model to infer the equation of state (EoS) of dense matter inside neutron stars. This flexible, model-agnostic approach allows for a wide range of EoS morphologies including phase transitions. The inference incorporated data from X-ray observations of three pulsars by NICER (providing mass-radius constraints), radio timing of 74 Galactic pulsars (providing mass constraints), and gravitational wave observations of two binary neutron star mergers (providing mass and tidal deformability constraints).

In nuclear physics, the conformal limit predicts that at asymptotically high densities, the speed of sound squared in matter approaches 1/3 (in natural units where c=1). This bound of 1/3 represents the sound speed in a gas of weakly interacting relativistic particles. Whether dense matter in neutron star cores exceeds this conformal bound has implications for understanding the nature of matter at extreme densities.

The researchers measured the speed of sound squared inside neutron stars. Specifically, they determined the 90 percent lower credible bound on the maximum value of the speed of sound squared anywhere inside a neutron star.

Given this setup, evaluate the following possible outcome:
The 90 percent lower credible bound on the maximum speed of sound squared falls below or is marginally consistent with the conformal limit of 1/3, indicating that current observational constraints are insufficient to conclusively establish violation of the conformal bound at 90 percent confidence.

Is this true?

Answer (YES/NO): NO